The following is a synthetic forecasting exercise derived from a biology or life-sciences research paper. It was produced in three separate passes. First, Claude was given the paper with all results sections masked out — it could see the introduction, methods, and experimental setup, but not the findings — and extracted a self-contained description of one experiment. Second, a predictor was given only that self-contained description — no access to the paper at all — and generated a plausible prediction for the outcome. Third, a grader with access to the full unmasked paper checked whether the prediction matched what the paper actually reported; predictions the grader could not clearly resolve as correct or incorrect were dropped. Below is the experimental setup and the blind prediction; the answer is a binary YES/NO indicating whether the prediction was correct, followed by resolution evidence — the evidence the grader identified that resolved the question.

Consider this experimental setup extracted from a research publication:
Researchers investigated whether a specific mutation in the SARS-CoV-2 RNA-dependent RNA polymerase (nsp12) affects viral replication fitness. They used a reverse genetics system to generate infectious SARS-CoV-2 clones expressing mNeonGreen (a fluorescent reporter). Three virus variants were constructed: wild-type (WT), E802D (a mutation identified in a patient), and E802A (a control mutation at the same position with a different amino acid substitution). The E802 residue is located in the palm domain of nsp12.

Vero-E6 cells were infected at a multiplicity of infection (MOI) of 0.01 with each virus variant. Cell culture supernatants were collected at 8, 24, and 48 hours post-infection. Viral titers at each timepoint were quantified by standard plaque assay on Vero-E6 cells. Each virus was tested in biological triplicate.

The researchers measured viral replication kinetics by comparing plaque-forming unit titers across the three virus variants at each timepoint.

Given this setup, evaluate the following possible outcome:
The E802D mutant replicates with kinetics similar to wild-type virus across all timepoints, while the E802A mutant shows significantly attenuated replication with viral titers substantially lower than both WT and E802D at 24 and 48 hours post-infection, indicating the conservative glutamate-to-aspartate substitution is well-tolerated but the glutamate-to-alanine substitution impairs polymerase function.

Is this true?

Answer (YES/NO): NO